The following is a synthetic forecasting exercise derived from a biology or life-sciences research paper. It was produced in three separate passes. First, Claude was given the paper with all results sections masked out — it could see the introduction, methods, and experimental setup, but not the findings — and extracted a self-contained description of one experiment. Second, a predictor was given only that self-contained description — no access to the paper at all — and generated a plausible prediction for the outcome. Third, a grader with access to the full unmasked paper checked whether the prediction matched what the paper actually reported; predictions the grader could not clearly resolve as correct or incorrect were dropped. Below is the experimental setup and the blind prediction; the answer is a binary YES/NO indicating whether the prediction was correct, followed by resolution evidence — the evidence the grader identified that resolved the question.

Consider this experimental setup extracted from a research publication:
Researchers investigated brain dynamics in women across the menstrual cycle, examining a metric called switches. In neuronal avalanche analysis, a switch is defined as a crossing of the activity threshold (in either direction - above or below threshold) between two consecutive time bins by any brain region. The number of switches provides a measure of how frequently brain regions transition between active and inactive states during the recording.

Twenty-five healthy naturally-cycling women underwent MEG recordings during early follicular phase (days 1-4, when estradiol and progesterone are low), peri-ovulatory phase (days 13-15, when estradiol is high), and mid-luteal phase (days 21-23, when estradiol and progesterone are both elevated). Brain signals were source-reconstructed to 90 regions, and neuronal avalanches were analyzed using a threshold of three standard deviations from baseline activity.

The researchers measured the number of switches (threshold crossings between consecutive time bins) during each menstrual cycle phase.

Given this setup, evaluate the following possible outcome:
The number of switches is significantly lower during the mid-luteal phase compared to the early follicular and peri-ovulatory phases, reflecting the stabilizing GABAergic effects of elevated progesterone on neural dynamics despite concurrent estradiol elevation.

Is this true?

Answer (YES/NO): NO